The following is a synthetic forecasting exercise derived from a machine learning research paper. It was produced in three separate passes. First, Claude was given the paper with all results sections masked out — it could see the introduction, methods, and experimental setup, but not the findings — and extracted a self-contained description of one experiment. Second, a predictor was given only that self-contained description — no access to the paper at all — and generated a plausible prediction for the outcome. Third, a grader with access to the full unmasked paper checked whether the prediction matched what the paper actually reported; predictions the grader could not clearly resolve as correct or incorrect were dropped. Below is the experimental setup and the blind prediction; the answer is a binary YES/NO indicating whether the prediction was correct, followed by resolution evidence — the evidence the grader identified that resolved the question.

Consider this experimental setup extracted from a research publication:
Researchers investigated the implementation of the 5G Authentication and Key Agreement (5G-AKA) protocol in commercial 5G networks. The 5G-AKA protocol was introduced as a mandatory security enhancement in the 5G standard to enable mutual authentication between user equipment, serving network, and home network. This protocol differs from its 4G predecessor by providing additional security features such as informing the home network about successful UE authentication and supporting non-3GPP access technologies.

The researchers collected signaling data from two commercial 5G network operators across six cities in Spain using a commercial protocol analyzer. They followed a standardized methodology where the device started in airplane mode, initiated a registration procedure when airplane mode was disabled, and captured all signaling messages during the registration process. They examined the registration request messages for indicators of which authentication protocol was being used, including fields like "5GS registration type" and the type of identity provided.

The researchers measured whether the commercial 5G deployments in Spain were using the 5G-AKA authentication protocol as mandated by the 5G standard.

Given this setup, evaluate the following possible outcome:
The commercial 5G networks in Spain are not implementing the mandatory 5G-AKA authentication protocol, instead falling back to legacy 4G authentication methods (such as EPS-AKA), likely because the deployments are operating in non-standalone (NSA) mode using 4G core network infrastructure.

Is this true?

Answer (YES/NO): YES